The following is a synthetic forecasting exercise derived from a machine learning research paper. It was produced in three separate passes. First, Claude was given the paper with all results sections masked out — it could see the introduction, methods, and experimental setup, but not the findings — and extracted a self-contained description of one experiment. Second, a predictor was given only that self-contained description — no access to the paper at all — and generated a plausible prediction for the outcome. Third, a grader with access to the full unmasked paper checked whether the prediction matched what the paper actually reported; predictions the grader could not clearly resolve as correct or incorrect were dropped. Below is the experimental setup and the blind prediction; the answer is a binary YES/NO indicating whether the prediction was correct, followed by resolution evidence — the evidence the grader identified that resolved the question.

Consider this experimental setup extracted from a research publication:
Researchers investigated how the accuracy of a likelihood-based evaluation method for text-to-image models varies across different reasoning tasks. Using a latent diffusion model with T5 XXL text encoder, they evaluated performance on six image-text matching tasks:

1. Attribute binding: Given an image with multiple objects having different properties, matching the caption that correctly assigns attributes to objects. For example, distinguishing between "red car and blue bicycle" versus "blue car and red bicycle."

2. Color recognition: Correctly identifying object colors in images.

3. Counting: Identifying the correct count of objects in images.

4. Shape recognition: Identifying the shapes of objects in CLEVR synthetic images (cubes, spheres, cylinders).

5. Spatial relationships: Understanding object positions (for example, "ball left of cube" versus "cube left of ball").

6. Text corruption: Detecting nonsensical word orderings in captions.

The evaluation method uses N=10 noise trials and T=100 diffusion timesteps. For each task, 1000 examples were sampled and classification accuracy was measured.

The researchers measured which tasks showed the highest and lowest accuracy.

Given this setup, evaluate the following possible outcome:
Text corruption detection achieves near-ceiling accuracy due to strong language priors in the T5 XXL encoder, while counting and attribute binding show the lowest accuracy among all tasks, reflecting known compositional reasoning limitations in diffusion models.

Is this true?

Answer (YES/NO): NO